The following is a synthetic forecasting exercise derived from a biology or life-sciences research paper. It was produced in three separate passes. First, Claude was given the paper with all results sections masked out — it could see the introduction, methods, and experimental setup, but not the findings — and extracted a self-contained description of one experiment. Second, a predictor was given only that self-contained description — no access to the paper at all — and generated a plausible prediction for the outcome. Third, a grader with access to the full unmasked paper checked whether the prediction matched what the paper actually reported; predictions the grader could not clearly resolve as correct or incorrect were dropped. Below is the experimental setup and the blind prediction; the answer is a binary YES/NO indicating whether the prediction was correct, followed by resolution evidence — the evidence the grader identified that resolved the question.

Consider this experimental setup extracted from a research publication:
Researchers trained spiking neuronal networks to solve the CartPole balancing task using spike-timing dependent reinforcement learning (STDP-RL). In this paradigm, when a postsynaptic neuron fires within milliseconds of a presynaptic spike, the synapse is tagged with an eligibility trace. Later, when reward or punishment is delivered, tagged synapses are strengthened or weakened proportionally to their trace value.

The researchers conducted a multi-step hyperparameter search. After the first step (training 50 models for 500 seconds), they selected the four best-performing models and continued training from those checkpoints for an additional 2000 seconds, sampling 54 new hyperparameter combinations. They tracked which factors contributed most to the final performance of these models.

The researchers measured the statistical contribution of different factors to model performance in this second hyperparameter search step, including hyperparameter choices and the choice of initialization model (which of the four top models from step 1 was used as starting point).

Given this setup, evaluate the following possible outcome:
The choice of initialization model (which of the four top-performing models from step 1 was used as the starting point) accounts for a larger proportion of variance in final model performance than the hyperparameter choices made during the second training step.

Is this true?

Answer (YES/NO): YES